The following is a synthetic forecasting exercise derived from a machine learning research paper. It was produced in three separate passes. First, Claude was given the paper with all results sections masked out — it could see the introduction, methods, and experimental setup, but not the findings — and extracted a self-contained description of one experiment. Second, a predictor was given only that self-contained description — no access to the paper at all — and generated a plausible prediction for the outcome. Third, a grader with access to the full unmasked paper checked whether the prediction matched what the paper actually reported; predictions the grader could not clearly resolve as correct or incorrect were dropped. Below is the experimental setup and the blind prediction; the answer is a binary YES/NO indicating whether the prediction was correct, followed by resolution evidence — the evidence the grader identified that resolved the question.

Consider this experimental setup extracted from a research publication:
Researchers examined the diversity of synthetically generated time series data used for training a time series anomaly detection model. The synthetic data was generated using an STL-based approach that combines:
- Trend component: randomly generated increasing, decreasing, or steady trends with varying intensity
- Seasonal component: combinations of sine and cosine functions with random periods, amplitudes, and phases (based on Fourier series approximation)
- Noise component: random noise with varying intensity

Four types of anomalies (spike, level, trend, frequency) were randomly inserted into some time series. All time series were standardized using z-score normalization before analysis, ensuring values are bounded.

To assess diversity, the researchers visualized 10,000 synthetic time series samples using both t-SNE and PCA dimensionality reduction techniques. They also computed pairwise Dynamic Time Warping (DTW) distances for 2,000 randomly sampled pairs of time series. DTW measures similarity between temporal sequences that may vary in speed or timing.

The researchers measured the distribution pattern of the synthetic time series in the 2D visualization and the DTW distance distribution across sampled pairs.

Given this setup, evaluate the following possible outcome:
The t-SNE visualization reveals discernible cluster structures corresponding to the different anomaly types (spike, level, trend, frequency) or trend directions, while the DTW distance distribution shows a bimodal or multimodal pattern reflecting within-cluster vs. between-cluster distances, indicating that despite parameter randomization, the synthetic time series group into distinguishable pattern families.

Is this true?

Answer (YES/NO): NO